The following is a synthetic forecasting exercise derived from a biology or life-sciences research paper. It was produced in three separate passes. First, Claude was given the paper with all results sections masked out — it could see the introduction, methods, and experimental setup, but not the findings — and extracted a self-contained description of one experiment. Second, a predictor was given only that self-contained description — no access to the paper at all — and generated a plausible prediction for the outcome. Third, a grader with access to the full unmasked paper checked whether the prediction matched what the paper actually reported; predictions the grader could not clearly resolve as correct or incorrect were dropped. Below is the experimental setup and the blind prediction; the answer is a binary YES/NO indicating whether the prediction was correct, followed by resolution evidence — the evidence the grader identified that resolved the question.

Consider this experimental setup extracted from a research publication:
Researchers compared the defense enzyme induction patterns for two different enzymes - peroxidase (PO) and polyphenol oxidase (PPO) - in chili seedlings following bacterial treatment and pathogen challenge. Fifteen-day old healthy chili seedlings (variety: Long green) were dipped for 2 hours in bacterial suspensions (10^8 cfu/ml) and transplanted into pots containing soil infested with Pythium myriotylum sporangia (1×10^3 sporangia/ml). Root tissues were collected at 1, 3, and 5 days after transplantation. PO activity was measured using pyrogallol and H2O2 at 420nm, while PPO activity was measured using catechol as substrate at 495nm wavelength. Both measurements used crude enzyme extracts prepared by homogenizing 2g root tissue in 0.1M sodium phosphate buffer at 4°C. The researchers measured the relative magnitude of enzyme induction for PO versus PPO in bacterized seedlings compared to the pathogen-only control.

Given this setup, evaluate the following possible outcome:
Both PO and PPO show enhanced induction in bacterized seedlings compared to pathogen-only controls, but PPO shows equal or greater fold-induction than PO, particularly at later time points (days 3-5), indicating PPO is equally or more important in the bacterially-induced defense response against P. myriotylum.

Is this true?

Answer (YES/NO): NO